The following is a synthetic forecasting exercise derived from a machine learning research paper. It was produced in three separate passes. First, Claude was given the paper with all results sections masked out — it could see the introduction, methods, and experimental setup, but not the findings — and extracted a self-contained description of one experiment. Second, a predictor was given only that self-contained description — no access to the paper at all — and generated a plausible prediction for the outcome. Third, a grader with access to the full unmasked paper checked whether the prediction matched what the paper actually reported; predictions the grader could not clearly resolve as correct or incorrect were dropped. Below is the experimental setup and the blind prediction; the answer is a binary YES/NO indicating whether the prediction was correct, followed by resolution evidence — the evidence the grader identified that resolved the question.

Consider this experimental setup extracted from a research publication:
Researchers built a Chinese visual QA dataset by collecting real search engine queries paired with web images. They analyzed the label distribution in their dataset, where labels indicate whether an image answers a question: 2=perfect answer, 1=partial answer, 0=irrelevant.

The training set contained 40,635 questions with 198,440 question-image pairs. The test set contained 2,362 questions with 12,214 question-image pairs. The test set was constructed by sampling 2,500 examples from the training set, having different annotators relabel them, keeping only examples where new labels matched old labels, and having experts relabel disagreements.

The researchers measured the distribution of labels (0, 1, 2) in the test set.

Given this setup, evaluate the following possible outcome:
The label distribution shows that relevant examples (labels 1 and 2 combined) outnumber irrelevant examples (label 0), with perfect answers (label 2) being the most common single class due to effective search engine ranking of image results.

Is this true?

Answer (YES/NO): NO